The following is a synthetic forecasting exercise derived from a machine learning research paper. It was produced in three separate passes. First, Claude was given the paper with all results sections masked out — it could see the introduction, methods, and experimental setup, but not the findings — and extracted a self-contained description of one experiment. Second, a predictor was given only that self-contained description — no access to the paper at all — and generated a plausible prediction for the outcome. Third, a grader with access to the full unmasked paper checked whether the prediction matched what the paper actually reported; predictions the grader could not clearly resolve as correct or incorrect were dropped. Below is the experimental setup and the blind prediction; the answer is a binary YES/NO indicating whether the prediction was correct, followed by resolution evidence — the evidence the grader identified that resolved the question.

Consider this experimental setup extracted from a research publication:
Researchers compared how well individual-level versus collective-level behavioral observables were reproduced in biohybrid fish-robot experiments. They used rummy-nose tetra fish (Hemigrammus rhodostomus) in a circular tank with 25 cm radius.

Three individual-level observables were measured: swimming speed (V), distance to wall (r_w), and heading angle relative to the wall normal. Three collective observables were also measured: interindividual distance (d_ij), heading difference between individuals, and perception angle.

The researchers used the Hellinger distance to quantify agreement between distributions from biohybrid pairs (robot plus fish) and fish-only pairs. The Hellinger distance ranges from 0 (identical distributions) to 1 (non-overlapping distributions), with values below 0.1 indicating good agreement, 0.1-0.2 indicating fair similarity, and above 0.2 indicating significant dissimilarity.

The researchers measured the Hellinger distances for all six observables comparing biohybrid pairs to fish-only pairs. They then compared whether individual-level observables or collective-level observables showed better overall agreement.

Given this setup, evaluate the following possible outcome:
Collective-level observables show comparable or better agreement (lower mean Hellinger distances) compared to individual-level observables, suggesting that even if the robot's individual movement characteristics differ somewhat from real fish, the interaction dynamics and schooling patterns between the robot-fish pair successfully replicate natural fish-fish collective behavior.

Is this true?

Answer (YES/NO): NO